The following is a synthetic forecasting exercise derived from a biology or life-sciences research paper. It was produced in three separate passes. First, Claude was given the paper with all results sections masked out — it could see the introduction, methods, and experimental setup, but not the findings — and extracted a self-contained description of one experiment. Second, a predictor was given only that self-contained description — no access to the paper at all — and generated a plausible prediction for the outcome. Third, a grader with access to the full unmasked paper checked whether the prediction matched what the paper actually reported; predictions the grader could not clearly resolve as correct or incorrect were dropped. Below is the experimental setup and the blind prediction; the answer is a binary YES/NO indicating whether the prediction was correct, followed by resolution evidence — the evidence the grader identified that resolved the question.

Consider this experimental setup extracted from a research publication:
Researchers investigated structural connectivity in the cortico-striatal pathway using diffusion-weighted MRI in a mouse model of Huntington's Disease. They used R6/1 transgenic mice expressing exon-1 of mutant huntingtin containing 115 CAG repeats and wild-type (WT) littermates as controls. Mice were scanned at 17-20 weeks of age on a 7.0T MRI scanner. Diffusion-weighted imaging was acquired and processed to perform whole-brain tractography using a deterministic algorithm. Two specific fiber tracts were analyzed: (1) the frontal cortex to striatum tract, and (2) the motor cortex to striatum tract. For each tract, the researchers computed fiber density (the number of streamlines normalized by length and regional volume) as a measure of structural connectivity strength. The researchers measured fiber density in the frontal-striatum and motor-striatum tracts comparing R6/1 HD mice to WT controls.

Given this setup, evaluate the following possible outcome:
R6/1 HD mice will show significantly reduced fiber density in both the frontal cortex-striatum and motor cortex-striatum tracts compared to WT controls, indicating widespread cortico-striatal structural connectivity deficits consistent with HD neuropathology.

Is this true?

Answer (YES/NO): NO